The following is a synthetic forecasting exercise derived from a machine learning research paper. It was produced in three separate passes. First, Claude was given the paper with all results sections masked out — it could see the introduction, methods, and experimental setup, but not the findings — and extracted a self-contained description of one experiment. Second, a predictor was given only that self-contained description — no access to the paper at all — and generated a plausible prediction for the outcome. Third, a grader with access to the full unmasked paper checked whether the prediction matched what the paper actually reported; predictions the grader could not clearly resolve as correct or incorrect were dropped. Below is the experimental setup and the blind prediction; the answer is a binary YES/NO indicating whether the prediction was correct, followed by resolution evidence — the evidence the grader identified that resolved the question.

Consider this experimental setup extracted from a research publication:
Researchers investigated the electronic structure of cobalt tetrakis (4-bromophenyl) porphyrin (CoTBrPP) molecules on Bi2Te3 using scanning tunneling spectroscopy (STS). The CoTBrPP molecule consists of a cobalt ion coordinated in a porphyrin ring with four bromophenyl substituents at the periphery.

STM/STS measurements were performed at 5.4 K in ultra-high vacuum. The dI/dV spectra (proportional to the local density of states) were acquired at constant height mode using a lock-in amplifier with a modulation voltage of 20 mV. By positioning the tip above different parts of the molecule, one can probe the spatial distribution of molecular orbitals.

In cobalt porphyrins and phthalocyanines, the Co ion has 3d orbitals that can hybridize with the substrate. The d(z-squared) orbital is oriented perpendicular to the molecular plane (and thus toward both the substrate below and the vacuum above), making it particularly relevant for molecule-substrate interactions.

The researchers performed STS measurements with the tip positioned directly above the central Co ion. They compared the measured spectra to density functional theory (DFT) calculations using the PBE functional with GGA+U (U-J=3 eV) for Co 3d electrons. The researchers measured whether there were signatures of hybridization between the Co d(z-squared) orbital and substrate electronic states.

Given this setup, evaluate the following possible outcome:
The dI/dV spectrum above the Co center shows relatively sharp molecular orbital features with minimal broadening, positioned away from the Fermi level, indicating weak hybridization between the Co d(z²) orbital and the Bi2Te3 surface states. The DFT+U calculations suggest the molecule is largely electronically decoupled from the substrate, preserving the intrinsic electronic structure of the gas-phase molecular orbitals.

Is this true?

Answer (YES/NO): NO